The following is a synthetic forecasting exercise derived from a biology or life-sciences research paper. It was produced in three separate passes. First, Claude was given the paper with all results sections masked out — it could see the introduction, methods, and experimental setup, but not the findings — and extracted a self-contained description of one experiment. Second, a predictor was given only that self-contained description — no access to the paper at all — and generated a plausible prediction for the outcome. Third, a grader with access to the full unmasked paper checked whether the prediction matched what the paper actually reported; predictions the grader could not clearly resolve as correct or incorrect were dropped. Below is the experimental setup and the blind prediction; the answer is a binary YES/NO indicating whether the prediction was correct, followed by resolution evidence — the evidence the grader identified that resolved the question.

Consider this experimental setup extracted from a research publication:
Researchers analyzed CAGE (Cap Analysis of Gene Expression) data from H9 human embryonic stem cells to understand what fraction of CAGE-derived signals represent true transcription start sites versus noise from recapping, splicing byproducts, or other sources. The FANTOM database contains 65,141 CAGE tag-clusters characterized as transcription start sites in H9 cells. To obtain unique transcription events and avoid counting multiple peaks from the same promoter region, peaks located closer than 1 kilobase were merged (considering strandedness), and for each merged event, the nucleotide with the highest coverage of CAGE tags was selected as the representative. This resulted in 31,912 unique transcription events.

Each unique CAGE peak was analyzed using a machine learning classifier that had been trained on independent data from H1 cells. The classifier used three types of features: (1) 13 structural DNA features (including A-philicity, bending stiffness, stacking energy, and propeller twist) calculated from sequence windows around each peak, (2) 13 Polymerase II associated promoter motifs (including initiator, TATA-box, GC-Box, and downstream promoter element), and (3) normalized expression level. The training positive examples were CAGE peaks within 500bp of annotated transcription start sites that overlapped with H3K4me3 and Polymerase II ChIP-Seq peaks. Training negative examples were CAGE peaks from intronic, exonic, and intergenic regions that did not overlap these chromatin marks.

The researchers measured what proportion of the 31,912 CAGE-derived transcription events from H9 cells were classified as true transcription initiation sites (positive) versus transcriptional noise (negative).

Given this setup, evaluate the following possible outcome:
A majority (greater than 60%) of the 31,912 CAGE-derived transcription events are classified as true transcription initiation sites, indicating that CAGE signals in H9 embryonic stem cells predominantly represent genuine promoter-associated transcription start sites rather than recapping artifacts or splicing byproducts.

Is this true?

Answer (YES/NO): NO